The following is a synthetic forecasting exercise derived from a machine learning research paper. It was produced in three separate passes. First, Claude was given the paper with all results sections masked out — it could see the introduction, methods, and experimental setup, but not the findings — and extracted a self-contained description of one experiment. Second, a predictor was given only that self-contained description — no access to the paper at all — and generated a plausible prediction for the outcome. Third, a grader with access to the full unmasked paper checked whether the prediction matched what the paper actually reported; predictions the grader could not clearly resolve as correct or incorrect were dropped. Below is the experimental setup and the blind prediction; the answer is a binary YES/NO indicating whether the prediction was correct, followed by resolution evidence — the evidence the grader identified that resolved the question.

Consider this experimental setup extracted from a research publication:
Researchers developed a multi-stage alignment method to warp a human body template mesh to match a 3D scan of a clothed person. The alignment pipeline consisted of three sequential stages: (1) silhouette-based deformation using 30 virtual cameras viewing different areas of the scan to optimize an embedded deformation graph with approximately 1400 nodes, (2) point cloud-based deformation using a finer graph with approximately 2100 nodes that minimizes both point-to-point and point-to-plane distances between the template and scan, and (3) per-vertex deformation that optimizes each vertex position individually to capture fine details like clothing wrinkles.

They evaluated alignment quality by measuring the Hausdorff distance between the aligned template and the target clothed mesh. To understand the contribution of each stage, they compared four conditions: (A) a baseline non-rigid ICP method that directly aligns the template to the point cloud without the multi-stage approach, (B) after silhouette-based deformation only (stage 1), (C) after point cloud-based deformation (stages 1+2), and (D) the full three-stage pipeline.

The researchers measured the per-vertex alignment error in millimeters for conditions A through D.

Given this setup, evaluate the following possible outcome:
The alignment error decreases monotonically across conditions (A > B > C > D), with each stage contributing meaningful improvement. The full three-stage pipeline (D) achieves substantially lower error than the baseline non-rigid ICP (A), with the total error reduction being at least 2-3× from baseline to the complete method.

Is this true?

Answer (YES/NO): NO